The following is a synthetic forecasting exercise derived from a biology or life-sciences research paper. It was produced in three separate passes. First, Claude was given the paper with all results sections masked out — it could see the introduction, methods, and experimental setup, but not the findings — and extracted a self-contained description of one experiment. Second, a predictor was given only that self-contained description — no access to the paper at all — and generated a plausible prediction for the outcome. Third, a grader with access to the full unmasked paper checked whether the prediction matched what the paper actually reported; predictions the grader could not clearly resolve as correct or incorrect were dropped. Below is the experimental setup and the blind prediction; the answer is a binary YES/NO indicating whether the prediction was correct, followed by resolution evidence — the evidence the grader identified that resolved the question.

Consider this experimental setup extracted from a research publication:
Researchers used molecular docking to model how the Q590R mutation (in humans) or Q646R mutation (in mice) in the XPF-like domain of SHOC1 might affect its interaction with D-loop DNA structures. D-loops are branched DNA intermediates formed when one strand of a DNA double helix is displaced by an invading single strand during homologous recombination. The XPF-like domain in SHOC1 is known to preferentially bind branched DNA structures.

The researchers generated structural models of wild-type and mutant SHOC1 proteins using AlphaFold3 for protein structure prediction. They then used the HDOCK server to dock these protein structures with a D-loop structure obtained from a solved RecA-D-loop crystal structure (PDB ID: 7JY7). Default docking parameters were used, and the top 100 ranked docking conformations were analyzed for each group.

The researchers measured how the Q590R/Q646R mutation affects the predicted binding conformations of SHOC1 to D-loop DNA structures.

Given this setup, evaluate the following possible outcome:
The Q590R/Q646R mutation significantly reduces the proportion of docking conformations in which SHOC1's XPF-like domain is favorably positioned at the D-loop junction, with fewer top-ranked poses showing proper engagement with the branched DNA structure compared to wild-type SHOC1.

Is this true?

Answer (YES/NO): NO